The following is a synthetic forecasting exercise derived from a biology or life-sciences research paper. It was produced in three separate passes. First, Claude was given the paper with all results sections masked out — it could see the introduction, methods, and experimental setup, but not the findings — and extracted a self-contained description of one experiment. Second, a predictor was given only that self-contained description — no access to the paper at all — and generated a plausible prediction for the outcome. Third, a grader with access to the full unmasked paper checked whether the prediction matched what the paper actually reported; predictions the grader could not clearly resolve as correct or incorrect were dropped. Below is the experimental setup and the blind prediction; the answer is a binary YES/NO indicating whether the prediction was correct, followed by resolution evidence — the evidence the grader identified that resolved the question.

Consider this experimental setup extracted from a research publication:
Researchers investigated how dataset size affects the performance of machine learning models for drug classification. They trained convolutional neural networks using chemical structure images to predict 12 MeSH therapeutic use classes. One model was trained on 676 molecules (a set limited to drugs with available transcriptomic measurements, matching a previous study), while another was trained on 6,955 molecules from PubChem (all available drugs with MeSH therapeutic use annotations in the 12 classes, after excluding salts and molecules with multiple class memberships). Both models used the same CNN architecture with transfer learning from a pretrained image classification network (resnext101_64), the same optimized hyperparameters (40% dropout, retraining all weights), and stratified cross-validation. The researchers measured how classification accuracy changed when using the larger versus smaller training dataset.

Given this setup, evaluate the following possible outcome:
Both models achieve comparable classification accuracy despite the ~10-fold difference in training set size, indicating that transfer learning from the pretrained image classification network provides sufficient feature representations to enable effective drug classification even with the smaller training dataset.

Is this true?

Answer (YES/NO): NO